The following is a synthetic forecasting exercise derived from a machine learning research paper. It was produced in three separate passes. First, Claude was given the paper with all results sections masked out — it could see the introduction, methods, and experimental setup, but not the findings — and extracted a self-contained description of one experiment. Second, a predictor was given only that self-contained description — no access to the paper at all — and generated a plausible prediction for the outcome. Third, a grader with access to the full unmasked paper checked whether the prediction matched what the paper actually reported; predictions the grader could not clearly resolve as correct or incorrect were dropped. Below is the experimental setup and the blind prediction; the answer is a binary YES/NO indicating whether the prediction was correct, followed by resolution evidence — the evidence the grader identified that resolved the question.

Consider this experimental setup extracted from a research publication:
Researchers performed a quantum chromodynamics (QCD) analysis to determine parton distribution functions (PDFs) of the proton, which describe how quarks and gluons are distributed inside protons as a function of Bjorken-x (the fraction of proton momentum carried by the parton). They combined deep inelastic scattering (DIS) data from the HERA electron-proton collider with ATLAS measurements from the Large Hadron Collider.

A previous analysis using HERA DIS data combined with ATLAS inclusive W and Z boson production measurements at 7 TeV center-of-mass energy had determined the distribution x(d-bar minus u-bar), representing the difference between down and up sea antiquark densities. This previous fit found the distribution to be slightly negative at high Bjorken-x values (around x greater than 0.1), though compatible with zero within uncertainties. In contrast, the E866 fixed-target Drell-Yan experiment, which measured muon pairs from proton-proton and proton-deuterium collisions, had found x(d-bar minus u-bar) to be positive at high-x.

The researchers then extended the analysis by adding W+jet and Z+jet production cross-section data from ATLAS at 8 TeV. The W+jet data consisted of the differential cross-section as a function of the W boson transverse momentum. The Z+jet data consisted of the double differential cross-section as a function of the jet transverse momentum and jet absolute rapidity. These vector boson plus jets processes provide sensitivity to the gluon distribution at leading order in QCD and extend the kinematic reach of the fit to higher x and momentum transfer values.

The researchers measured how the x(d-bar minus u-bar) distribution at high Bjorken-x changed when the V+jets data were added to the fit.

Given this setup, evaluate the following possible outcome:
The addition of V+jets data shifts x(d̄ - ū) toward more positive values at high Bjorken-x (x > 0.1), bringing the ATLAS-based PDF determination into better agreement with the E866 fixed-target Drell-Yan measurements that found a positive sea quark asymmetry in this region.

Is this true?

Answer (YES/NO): YES